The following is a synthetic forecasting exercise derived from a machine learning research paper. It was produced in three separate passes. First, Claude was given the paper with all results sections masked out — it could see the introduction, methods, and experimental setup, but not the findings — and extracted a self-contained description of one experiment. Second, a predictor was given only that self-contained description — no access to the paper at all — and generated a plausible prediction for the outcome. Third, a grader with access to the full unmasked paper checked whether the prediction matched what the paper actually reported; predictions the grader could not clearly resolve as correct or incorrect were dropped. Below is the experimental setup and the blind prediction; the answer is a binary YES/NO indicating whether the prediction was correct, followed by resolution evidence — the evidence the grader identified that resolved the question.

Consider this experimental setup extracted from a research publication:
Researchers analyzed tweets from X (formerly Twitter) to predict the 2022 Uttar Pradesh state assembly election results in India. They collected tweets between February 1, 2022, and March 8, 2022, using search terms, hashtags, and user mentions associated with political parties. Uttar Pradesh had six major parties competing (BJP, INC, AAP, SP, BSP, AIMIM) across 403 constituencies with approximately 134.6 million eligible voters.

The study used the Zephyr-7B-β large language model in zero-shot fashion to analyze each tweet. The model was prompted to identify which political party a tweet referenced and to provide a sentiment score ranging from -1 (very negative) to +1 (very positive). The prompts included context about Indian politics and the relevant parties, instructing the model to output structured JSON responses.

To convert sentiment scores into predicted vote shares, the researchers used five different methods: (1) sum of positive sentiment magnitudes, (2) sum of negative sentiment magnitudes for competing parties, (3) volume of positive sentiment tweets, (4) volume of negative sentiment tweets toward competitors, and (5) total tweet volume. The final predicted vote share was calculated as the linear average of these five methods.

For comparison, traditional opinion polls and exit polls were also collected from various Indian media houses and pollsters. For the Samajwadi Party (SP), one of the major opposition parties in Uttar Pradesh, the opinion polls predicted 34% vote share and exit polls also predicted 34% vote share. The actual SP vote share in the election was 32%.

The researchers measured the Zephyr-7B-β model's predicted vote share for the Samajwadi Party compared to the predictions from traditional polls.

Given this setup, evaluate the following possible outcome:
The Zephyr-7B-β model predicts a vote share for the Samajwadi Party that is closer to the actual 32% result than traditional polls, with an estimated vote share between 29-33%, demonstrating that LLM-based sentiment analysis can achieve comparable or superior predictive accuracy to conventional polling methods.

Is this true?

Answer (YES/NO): NO